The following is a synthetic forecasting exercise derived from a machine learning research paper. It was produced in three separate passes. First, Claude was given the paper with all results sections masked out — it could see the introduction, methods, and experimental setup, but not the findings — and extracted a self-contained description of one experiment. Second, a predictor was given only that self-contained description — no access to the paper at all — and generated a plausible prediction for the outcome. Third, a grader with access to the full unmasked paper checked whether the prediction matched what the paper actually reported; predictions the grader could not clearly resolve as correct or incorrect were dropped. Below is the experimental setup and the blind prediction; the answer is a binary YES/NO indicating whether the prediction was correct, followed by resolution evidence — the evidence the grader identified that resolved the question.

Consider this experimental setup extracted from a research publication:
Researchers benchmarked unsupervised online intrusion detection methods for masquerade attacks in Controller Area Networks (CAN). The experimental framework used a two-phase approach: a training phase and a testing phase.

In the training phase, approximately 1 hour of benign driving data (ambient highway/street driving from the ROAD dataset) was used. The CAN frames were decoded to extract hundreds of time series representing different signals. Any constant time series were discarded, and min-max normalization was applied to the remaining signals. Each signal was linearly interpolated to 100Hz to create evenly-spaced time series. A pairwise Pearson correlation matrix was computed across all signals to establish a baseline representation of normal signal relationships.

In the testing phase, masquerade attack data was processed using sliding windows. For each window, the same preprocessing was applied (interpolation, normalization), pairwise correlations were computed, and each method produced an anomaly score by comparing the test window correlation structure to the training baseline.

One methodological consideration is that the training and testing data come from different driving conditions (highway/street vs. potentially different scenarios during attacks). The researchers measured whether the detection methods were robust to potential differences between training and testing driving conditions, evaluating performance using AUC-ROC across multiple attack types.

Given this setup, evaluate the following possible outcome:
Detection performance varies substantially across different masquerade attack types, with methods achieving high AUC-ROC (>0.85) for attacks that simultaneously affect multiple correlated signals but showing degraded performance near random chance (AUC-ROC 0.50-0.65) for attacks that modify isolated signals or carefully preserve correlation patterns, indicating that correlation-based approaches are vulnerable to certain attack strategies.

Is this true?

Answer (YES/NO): NO